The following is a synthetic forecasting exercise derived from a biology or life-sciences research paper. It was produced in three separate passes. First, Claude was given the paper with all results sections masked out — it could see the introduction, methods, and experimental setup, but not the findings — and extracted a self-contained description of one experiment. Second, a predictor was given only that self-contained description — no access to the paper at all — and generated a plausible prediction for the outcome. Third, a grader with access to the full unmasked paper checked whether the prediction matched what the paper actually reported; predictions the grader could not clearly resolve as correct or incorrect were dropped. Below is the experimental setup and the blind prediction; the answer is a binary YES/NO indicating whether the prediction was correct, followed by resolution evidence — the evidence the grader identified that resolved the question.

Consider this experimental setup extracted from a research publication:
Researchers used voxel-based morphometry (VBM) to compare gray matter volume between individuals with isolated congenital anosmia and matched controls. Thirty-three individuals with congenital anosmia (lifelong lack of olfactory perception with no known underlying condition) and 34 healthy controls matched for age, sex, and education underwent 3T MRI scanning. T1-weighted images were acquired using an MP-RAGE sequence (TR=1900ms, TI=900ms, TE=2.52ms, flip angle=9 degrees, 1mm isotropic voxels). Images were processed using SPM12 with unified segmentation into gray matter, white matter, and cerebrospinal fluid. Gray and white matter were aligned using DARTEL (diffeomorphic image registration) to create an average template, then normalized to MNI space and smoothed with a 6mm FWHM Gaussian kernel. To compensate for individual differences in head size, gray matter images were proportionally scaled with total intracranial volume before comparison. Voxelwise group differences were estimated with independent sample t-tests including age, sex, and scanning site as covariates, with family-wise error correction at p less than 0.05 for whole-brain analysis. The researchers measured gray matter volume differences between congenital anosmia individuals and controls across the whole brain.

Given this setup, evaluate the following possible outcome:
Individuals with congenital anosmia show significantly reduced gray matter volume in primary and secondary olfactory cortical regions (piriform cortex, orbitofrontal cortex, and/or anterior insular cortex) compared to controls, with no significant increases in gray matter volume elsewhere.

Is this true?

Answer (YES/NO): NO